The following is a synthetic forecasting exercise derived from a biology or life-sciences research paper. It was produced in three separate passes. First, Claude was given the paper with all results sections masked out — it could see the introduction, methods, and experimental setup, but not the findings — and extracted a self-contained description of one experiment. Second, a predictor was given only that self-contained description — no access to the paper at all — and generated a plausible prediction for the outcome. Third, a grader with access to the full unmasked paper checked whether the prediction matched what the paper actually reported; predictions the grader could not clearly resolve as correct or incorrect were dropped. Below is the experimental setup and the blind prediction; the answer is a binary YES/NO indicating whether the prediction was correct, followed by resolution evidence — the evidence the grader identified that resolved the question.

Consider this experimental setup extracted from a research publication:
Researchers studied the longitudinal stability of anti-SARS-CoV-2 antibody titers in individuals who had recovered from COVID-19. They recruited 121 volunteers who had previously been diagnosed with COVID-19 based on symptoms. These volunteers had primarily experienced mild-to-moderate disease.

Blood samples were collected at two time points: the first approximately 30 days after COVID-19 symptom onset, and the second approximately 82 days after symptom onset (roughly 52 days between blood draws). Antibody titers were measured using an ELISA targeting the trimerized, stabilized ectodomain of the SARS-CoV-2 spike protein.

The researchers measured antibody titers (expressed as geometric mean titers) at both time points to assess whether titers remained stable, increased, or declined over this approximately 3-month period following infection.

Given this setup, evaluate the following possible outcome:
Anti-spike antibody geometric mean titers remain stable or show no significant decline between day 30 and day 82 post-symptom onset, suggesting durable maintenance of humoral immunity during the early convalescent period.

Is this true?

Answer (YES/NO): YES